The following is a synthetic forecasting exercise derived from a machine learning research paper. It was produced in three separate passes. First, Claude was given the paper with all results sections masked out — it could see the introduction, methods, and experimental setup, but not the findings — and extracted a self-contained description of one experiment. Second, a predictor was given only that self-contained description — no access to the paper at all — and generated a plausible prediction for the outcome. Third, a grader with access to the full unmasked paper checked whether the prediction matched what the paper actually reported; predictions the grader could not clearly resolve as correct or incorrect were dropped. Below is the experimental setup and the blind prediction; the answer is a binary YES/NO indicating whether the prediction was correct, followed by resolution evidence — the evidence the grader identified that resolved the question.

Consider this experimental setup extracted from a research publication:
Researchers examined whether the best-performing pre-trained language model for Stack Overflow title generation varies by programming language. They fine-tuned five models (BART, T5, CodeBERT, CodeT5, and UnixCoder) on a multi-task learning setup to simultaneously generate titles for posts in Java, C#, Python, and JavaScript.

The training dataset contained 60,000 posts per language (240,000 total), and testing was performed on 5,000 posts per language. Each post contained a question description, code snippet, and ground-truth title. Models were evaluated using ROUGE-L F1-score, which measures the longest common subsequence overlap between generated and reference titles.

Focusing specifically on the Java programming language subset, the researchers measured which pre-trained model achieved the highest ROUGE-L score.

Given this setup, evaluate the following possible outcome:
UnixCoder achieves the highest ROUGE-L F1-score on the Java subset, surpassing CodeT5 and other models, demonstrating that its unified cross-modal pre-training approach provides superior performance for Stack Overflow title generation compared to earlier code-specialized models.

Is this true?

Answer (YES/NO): NO